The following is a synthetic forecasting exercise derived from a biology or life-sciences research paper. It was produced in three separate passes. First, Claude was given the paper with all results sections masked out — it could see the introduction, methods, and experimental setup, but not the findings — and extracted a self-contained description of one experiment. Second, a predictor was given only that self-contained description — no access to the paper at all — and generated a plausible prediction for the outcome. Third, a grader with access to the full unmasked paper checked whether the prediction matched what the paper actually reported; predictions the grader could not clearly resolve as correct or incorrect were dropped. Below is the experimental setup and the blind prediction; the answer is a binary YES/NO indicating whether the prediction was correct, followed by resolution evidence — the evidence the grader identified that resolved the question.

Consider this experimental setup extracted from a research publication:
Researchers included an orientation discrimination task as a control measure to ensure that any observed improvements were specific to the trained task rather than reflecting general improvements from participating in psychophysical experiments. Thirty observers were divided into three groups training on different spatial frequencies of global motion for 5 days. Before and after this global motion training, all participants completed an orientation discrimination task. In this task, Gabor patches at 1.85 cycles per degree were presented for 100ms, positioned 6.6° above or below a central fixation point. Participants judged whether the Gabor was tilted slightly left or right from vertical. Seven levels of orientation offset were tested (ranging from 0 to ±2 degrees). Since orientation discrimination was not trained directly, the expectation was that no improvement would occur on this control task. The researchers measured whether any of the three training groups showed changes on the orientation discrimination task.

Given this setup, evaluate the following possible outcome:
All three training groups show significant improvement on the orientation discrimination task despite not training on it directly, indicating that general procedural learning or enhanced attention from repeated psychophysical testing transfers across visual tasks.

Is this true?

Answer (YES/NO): NO